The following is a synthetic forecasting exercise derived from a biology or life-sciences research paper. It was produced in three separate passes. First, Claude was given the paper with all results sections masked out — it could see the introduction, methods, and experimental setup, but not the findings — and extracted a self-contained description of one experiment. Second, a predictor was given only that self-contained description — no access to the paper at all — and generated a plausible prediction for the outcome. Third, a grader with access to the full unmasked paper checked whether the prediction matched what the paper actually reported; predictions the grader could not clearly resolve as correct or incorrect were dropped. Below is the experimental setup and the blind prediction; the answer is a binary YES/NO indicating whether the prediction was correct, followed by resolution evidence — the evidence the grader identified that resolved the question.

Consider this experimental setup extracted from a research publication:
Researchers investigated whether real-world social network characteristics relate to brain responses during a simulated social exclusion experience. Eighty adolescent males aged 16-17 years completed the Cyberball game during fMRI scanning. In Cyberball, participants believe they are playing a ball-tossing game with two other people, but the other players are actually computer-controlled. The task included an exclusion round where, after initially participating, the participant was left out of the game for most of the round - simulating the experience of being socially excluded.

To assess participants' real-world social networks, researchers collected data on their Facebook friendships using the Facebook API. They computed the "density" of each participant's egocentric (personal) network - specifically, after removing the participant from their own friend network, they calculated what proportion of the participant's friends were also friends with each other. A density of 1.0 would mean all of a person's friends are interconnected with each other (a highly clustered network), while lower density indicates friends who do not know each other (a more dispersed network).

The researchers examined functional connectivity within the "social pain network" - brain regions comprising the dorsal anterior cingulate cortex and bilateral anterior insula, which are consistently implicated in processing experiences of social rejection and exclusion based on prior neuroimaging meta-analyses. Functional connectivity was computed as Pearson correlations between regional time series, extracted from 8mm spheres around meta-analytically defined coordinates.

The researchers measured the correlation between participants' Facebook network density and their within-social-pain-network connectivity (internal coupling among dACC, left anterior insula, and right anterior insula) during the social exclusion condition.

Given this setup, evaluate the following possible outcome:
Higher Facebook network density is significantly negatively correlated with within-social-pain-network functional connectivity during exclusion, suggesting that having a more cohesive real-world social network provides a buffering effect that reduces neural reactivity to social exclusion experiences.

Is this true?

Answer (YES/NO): NO